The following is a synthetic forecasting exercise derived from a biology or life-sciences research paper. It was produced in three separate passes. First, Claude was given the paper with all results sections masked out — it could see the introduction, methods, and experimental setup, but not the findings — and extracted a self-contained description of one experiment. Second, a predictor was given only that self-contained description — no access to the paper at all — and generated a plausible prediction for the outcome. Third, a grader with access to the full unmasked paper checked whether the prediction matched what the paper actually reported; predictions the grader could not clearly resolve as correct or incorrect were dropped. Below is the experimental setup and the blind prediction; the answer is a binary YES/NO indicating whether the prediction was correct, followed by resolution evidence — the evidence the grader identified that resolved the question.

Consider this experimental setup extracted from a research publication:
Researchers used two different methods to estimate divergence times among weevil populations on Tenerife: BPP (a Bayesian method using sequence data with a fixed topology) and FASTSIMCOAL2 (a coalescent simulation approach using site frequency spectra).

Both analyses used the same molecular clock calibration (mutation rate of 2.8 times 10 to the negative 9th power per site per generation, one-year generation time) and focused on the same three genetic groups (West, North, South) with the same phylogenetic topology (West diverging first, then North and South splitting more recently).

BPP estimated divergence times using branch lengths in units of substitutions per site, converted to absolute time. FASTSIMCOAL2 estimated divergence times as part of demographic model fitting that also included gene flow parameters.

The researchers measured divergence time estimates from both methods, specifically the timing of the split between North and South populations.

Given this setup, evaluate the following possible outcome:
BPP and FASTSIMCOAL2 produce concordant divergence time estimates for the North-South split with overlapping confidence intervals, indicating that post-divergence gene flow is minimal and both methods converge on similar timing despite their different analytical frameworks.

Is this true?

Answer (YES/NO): NO